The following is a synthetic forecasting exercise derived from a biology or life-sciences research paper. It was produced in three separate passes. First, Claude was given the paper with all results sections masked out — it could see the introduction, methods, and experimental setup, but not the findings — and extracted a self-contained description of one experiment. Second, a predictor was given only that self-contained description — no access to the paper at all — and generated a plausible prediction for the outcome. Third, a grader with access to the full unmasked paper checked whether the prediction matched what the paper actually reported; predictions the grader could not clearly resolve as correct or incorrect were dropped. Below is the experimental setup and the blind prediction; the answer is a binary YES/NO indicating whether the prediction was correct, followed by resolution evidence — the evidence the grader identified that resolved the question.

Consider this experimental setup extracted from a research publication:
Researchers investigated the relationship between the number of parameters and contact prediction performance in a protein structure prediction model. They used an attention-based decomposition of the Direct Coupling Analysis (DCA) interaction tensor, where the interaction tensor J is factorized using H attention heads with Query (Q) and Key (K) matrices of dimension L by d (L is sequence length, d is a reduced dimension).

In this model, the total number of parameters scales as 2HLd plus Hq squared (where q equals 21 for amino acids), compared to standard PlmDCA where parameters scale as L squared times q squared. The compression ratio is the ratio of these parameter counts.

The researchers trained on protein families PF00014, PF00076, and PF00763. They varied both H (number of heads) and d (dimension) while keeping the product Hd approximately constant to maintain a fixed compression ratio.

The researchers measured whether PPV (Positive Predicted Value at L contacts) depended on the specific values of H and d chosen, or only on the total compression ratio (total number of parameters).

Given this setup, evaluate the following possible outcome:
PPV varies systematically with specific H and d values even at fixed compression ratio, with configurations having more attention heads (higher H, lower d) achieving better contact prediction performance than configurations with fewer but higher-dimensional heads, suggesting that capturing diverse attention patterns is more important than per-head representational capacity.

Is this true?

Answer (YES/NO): NO